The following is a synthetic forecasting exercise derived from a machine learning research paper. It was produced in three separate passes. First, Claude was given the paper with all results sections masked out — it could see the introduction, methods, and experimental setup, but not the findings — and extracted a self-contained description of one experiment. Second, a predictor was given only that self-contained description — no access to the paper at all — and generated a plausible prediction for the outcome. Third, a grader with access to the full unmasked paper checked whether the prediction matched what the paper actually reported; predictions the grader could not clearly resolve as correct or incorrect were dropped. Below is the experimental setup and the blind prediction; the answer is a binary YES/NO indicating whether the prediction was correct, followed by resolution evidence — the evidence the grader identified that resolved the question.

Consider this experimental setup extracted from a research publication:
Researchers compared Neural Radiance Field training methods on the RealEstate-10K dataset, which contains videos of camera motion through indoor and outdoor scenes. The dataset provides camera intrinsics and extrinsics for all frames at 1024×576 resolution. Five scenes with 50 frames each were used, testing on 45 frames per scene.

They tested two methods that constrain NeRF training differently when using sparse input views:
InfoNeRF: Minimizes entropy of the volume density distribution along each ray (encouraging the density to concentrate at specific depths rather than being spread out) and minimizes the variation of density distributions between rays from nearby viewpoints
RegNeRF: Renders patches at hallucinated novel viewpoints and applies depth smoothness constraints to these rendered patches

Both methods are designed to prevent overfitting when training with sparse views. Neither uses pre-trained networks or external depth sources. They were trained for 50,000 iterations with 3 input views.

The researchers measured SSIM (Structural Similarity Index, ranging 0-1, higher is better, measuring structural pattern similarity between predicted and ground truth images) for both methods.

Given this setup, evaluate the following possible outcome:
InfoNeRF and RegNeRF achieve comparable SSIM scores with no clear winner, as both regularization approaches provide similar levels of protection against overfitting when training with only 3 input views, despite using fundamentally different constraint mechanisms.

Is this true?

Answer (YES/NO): NO